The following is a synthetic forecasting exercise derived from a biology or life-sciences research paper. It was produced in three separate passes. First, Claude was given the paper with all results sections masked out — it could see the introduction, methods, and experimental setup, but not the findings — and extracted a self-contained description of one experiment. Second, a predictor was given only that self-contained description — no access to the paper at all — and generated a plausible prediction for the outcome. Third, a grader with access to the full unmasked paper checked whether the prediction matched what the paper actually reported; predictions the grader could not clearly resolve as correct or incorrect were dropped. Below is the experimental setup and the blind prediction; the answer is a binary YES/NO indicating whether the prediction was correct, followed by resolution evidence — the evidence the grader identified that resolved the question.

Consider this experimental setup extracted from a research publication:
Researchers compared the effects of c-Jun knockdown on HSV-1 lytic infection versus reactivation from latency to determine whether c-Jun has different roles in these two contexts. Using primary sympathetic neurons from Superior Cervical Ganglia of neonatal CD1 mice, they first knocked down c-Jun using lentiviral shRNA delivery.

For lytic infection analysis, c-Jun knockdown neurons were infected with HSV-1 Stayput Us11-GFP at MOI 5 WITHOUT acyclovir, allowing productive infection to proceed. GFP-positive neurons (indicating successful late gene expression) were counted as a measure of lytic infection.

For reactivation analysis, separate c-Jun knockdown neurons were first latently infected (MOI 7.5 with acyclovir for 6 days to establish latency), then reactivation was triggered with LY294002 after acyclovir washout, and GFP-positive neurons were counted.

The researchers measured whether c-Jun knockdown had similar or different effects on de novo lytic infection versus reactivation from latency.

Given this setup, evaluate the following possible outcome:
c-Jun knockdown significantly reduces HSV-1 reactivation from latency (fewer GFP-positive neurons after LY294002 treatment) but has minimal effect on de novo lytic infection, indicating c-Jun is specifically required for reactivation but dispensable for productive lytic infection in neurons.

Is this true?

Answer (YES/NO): NO